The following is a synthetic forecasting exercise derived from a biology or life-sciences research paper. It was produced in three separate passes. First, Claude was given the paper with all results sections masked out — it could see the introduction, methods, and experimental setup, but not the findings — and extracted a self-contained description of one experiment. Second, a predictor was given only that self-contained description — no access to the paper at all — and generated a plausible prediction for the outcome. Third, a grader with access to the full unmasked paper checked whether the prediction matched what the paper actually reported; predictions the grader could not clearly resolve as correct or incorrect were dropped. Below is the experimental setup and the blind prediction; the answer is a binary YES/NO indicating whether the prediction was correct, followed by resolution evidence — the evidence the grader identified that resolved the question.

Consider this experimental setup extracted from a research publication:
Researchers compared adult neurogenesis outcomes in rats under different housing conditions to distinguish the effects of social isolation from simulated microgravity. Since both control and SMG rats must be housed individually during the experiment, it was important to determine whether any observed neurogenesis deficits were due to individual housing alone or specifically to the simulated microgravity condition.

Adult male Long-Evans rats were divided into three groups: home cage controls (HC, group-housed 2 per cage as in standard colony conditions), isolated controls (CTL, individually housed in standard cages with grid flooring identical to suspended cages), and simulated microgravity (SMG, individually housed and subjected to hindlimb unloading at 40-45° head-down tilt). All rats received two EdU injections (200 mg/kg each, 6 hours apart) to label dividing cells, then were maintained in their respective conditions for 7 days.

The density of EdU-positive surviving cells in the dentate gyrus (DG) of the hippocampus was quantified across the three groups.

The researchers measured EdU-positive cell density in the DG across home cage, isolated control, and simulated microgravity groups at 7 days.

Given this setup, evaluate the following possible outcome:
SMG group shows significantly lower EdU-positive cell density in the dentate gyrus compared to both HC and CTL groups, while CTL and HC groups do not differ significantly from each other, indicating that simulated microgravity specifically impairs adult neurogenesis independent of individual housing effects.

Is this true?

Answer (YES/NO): YES